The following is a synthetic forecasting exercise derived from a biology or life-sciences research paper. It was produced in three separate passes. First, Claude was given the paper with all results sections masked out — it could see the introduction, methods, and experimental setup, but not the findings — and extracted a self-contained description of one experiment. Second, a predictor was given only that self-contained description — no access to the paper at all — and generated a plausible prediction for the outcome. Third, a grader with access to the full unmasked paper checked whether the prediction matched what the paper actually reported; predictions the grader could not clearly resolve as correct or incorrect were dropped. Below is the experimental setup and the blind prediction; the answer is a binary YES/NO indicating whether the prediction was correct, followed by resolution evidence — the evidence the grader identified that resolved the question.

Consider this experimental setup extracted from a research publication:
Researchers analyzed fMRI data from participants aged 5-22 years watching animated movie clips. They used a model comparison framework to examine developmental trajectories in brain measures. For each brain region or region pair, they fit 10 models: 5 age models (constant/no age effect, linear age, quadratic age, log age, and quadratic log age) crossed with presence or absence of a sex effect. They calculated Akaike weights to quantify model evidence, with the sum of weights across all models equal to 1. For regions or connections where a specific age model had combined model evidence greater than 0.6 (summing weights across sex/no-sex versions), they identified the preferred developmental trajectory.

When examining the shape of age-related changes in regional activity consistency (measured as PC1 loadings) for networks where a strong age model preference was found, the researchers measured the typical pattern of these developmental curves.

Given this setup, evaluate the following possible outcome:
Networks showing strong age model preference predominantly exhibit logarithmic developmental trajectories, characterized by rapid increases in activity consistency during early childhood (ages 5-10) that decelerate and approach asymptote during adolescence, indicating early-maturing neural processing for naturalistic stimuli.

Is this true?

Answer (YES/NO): NO